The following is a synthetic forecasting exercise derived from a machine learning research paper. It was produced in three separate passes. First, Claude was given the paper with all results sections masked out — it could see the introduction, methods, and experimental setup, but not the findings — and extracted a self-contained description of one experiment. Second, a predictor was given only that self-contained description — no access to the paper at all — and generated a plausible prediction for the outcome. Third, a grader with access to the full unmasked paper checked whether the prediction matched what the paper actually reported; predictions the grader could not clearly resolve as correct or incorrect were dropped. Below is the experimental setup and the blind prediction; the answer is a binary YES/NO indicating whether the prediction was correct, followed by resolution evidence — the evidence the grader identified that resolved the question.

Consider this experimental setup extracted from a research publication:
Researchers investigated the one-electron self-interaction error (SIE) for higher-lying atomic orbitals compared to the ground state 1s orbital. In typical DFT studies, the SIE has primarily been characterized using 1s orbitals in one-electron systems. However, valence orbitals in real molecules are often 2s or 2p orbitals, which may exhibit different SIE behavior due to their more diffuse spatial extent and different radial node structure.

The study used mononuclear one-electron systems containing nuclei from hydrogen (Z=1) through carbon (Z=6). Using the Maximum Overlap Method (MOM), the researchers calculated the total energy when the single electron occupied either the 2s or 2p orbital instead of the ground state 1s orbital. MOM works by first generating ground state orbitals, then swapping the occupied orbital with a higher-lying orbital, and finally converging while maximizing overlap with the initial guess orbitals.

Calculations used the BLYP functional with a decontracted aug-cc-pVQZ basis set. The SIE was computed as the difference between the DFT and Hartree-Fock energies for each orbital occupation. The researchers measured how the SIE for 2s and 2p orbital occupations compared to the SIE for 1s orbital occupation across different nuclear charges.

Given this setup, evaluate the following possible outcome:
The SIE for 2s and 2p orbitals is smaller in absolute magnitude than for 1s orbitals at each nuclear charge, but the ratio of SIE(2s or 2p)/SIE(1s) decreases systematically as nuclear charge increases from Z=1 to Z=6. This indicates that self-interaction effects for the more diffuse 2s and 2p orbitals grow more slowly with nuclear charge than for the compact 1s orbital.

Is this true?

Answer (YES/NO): NO